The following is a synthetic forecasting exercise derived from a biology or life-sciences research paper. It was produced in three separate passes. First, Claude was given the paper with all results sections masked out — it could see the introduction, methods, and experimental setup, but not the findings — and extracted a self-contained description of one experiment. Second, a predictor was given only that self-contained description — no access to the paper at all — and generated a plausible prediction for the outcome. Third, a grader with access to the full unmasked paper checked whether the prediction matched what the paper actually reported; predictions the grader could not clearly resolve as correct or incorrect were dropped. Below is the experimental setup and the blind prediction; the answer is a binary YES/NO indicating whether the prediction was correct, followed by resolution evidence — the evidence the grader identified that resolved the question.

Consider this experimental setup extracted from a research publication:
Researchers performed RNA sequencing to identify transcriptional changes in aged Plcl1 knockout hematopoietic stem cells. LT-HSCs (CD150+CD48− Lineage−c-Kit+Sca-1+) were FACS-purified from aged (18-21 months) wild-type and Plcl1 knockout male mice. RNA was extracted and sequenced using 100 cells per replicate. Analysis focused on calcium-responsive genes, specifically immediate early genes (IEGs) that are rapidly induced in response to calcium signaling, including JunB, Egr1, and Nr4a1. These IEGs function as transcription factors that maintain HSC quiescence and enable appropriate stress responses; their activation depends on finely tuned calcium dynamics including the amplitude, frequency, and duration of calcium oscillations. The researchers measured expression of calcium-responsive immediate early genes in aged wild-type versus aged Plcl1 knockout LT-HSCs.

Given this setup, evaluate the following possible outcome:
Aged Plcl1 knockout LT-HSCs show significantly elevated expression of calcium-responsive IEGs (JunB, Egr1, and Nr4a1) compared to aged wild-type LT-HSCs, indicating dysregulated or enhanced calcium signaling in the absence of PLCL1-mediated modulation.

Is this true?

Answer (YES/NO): NO